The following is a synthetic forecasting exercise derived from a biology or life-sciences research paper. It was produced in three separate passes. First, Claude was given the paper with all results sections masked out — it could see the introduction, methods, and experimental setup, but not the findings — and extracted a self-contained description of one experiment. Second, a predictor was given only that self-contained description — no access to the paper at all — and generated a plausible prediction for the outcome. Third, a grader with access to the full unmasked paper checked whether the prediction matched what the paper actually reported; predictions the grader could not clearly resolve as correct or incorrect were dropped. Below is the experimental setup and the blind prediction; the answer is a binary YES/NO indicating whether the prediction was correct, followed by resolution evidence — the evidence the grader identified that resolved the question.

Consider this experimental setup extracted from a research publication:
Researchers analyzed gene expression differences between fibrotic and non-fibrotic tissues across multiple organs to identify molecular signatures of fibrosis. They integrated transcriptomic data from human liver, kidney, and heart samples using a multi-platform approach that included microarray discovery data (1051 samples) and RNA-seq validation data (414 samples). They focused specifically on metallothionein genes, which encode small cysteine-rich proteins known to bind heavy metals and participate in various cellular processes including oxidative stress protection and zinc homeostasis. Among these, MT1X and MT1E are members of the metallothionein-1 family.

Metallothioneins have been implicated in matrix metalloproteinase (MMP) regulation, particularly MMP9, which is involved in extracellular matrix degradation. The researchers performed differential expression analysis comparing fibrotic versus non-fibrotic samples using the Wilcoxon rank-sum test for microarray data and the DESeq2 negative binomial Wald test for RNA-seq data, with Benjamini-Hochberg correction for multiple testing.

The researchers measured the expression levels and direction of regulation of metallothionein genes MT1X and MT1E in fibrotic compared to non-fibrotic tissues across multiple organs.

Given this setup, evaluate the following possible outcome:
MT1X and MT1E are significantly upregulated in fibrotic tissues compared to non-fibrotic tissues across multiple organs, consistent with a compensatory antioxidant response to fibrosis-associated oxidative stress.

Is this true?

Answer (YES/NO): NO